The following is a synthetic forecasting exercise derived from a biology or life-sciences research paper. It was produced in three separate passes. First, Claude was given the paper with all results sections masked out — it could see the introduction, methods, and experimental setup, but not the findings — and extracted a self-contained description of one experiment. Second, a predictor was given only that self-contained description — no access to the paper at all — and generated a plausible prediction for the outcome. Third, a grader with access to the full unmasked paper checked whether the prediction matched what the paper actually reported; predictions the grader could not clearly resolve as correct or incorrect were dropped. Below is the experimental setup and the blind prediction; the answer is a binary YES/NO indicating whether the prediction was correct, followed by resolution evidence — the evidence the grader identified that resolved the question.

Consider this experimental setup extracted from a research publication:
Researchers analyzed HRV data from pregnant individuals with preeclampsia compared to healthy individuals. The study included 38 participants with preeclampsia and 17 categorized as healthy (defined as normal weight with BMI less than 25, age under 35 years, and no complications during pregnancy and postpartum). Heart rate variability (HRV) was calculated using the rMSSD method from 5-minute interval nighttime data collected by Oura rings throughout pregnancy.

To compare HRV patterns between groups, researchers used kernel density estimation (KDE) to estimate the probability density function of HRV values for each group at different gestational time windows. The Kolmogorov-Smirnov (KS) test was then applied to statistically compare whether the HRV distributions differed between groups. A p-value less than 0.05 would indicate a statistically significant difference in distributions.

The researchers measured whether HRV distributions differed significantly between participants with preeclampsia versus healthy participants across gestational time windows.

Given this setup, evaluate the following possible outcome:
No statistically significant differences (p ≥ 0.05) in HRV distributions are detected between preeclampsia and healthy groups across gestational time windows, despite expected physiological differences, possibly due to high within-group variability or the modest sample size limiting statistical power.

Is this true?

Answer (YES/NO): YES